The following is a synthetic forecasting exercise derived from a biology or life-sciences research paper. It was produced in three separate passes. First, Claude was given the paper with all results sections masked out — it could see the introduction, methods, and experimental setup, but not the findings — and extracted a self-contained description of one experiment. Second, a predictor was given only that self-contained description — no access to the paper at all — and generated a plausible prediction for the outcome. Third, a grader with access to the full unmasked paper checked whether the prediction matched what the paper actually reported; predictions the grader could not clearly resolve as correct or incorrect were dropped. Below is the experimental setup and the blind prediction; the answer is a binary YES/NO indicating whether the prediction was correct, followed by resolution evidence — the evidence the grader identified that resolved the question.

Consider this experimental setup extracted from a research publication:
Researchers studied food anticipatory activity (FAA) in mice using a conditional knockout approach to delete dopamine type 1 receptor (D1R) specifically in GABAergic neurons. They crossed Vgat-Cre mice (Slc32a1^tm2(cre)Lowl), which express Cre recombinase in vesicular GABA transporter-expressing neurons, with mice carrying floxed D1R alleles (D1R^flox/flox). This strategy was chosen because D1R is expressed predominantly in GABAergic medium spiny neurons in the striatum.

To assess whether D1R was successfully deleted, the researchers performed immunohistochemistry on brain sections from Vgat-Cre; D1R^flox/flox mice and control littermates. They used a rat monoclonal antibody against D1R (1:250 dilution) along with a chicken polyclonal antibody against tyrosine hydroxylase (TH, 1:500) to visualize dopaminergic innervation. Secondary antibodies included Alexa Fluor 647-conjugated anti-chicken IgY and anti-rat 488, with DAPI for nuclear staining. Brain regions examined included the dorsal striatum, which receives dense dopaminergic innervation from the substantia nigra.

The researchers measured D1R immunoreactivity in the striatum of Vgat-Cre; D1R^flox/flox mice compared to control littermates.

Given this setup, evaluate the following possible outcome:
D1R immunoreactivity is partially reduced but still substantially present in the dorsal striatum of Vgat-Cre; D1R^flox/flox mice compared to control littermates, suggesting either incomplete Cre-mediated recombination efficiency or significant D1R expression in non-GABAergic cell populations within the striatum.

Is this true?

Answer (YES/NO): NO